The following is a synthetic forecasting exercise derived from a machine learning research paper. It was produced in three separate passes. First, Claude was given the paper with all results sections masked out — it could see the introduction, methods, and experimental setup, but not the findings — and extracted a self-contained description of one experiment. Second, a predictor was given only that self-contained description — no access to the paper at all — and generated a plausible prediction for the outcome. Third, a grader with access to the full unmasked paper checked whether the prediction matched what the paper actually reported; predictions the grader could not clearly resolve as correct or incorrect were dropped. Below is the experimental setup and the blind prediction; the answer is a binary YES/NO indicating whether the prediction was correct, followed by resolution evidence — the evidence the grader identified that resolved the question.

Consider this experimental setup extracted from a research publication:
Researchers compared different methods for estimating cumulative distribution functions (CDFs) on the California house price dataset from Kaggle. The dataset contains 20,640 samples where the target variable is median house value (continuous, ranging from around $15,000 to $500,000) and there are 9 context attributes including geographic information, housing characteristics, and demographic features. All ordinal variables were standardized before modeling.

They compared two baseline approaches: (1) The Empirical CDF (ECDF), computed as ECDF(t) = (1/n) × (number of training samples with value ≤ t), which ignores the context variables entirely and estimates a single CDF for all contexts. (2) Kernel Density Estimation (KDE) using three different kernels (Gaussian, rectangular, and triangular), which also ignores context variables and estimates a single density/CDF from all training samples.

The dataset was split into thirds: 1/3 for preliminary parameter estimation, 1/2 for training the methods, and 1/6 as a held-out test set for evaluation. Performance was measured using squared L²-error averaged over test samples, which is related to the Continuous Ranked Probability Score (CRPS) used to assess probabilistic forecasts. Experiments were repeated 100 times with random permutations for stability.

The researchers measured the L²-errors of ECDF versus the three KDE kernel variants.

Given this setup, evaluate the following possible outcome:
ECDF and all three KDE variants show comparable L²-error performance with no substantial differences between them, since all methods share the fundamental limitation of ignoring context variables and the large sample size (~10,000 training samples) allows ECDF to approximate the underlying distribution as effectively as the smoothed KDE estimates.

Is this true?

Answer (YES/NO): YES